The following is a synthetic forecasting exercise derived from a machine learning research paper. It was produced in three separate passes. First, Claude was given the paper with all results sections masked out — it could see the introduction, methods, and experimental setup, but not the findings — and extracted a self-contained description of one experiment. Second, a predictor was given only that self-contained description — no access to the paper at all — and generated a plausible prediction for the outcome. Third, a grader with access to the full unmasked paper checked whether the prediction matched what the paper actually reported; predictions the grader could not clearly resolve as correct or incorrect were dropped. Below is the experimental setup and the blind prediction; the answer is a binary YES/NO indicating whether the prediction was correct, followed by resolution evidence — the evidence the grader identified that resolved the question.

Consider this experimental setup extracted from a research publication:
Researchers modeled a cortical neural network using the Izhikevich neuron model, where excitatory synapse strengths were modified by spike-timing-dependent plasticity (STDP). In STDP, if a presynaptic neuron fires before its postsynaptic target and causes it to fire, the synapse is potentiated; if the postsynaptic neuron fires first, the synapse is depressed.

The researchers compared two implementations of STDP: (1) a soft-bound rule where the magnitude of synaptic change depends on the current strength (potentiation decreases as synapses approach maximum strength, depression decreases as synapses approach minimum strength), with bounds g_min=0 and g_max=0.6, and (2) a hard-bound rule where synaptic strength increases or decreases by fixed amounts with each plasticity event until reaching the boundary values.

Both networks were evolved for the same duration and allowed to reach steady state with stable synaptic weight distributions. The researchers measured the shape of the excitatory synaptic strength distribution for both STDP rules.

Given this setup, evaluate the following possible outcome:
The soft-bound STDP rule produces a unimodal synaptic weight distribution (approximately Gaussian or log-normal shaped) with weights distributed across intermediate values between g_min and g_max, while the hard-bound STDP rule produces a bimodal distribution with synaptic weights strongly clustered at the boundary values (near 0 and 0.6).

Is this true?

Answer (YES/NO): NO